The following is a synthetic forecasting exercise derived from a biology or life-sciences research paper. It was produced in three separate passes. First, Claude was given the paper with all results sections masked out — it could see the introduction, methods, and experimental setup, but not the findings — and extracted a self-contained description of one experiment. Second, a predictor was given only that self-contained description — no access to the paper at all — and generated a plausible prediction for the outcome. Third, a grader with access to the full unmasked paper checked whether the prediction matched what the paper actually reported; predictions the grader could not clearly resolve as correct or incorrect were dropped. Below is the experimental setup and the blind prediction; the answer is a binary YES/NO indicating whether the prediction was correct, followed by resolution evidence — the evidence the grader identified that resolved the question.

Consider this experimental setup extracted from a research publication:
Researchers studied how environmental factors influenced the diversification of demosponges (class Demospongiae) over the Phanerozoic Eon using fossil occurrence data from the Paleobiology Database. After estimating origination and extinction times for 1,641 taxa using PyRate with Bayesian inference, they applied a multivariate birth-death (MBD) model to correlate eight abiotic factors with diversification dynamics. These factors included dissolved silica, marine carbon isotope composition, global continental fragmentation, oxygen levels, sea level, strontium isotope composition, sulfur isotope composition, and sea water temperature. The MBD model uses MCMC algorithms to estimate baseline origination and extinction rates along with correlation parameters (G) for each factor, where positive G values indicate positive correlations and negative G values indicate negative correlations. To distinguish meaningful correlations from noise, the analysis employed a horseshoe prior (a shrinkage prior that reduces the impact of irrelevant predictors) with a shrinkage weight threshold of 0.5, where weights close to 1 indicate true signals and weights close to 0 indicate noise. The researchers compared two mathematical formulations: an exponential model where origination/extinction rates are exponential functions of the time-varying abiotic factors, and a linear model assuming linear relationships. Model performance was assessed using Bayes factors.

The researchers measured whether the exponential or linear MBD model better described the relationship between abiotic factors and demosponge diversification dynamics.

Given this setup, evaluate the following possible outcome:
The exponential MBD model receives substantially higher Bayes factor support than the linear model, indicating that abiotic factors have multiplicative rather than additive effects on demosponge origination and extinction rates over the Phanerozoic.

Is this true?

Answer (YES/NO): NO